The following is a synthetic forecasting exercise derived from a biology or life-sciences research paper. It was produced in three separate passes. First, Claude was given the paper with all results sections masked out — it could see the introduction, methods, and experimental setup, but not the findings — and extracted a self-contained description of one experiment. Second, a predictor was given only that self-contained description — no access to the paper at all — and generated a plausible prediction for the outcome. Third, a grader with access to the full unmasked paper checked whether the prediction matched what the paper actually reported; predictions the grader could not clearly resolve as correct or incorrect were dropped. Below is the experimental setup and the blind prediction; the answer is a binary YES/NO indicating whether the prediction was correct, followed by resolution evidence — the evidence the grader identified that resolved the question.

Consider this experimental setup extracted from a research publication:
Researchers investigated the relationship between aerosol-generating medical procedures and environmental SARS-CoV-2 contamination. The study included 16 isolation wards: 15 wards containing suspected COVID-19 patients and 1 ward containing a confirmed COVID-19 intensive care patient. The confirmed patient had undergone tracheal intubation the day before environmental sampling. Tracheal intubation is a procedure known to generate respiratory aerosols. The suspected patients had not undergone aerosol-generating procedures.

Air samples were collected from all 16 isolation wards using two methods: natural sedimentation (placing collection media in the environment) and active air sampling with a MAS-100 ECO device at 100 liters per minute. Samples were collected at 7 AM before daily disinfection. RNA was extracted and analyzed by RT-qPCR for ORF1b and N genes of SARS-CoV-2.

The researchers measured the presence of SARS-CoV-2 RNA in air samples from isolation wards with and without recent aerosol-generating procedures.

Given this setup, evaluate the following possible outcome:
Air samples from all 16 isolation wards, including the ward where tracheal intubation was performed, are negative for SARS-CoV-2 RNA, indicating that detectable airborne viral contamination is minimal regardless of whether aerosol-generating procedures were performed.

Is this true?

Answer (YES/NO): NO